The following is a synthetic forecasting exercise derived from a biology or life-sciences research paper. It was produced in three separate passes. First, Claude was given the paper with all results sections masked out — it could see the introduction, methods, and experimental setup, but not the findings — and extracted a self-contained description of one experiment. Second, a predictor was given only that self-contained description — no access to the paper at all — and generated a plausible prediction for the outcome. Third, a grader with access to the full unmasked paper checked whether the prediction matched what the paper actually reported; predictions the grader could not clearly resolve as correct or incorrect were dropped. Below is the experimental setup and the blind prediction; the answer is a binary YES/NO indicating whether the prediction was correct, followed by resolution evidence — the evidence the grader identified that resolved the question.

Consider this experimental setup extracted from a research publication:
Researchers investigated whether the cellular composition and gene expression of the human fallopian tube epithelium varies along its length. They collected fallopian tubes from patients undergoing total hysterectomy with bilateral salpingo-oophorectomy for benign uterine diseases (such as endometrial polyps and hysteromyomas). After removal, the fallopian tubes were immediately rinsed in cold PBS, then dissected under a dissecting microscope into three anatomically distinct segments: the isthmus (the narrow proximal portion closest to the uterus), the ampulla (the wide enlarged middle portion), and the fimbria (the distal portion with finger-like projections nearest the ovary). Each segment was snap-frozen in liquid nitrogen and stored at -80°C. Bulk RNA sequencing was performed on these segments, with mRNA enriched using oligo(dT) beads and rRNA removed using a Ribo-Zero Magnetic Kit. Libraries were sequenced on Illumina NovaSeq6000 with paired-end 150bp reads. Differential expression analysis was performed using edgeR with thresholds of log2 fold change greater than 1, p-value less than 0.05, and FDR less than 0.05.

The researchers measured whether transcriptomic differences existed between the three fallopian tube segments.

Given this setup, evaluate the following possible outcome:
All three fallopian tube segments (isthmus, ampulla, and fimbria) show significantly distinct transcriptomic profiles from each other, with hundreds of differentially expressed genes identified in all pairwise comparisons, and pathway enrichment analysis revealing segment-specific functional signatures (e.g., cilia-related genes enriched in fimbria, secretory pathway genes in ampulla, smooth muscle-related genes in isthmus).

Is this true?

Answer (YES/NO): NO